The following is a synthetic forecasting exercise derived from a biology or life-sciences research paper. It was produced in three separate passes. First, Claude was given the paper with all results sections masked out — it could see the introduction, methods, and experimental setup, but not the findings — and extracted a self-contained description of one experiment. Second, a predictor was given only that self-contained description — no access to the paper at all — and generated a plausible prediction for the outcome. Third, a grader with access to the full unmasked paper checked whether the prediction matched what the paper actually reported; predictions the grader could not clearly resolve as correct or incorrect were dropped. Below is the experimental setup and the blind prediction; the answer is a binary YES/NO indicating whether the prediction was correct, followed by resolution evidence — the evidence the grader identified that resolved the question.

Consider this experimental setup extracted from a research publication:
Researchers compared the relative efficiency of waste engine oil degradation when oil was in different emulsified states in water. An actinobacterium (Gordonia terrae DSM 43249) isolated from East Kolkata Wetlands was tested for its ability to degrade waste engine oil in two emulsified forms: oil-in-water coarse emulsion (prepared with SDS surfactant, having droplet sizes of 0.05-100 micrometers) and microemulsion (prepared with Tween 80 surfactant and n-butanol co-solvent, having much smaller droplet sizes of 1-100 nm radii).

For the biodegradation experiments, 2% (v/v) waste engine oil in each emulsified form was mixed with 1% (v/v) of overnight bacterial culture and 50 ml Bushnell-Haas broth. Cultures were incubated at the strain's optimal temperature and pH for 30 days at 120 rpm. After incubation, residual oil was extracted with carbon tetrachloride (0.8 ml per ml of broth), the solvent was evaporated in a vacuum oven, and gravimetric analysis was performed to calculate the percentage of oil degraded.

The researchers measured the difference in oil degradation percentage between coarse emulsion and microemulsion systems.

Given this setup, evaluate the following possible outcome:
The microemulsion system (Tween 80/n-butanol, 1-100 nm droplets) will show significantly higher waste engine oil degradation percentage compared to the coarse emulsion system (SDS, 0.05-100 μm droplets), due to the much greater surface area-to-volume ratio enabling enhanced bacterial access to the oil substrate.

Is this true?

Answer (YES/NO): YES